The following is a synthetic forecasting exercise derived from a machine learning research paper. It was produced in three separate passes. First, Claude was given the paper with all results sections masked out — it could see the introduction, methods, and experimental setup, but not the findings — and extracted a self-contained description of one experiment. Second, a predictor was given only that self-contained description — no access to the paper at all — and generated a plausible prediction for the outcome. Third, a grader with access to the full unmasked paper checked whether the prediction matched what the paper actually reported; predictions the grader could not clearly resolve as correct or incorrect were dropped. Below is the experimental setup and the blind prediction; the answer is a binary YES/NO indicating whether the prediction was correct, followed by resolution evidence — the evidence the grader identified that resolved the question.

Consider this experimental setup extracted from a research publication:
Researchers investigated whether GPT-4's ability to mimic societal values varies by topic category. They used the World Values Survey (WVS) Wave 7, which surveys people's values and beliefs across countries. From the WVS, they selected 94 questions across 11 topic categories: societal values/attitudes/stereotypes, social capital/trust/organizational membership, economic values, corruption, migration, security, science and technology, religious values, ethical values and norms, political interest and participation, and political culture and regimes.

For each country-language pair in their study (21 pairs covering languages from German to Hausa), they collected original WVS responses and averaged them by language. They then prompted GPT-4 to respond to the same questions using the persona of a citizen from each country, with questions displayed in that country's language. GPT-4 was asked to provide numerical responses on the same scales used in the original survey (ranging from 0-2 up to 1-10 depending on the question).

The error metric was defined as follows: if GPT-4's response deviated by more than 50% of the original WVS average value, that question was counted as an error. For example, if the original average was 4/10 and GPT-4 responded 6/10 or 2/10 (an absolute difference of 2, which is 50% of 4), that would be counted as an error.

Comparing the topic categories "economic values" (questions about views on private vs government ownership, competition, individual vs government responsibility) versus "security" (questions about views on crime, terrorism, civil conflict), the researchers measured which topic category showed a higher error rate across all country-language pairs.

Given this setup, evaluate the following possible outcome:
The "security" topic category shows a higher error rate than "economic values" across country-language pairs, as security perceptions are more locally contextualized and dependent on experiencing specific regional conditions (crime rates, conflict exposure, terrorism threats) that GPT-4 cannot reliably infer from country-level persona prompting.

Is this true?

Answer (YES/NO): YES